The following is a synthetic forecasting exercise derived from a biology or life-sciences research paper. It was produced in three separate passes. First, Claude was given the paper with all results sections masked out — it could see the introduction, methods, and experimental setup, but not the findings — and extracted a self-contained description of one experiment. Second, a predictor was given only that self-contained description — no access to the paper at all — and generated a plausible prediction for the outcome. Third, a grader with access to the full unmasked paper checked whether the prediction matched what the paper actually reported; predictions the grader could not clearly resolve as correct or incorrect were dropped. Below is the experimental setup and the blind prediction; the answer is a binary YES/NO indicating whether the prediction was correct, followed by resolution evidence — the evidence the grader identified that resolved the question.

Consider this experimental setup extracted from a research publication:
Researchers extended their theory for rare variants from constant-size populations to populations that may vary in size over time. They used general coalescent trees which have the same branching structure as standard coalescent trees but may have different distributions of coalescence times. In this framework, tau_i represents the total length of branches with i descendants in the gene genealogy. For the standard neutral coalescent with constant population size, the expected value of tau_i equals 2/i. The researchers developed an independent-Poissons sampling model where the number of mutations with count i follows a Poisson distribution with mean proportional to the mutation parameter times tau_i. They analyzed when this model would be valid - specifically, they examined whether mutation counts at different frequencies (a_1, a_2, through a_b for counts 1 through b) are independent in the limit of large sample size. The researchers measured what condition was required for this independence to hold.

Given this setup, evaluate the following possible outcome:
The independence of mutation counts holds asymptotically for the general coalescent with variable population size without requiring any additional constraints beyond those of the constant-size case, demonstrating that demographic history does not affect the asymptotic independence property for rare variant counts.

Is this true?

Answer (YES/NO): NO